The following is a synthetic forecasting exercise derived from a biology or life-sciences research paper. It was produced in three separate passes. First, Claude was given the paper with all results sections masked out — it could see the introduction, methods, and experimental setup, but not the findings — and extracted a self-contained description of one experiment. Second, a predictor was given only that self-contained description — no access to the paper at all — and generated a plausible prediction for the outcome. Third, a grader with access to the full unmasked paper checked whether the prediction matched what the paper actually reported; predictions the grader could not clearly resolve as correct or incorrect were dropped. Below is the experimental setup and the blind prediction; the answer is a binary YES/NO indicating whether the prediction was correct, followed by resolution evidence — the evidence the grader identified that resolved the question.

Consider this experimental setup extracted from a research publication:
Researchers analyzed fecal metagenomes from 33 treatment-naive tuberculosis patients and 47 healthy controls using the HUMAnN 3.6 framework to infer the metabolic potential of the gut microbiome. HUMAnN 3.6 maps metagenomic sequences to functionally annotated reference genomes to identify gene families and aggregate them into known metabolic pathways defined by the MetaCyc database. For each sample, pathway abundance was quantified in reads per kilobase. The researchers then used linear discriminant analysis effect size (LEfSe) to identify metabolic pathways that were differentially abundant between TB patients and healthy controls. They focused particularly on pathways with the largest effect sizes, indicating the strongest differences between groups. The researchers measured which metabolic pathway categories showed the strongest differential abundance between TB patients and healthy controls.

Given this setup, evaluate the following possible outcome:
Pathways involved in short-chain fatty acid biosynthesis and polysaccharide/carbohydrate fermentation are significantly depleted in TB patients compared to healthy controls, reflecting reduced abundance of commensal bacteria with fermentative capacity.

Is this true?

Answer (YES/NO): NO